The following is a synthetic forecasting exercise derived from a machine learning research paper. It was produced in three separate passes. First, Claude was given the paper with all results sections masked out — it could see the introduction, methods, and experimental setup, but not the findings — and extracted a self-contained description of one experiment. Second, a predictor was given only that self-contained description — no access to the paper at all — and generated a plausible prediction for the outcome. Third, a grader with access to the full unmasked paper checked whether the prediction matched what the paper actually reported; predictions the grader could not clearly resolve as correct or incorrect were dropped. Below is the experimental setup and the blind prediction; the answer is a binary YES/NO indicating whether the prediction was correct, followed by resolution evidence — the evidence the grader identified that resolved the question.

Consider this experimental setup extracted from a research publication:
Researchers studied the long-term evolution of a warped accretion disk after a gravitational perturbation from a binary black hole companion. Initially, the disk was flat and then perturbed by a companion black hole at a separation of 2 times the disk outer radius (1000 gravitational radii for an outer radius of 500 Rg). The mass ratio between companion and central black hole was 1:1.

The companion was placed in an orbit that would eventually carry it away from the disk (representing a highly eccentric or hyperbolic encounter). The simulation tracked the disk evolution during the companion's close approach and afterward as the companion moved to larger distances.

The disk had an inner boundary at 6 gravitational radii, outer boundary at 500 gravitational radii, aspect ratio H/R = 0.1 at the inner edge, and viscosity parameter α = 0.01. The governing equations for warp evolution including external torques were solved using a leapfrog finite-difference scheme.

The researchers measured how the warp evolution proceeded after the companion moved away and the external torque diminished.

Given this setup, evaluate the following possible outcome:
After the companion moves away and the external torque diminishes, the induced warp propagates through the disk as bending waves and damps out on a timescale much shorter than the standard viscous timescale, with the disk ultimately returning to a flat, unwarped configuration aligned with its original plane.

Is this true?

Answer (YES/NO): NO